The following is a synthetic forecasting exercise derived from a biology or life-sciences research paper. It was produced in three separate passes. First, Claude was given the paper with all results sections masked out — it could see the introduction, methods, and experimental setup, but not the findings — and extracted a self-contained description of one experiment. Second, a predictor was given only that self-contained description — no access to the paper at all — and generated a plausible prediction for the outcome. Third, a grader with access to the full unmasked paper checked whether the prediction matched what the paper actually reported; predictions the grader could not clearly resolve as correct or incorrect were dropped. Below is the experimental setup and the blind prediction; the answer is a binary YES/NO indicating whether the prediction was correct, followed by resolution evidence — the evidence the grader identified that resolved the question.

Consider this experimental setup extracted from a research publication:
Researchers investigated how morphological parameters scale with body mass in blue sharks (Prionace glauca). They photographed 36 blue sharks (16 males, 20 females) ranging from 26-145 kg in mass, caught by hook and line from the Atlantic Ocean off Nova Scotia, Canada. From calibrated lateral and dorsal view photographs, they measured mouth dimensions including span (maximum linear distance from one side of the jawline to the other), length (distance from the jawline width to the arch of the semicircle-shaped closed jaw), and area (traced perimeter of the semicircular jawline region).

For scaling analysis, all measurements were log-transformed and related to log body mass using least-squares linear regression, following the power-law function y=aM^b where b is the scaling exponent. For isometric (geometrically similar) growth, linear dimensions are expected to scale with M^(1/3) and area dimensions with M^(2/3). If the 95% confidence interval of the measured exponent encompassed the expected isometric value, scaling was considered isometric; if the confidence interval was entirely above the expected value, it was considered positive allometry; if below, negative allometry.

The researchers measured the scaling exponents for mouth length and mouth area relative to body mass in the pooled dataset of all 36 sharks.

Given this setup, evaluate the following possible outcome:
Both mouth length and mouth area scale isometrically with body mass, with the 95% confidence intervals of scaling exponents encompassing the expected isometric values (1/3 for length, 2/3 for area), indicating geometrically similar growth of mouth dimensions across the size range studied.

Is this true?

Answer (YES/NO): NO